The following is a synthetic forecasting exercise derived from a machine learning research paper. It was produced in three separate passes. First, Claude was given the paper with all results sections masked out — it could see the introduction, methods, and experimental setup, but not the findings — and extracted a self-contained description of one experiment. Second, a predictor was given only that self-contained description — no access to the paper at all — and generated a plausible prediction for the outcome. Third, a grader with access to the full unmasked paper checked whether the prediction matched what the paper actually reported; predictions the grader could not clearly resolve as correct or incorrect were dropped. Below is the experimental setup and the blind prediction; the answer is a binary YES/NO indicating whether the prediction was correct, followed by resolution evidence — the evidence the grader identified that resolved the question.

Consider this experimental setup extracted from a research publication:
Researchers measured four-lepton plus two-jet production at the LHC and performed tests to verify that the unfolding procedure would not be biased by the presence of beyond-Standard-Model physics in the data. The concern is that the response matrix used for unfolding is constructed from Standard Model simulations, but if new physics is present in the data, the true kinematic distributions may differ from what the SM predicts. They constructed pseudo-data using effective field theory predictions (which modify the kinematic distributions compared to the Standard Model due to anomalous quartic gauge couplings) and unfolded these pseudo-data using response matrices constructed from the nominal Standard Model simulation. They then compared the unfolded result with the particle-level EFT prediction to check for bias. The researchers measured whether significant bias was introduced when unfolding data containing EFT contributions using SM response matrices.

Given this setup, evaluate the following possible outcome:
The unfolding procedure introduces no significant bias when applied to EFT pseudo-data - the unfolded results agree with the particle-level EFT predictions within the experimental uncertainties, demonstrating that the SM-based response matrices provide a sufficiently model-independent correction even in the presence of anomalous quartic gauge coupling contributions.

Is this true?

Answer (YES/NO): YES